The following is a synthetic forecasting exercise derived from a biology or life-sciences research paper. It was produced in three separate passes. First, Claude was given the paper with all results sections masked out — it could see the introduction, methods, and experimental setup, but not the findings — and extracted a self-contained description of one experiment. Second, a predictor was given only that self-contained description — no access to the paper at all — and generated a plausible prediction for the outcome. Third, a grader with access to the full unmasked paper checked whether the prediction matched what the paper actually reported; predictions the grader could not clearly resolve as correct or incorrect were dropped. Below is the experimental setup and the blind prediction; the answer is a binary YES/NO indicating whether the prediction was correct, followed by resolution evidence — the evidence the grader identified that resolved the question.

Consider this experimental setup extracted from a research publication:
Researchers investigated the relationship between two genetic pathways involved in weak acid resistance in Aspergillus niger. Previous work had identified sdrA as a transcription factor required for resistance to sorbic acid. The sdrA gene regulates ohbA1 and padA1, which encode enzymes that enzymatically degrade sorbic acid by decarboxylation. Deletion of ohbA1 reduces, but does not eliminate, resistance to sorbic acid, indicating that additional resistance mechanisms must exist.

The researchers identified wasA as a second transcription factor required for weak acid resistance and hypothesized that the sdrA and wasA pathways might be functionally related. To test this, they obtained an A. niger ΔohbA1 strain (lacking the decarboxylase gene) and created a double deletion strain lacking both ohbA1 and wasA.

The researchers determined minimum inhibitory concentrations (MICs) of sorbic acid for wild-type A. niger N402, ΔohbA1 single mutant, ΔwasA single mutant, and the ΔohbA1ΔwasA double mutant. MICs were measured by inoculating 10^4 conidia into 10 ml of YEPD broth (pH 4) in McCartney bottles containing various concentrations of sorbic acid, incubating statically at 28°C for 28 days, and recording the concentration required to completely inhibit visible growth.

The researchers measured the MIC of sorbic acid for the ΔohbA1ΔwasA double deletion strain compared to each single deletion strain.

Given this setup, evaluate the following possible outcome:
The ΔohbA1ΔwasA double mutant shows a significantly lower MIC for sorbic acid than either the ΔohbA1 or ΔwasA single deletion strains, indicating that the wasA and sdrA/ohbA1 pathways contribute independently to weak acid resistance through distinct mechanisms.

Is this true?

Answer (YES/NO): YES